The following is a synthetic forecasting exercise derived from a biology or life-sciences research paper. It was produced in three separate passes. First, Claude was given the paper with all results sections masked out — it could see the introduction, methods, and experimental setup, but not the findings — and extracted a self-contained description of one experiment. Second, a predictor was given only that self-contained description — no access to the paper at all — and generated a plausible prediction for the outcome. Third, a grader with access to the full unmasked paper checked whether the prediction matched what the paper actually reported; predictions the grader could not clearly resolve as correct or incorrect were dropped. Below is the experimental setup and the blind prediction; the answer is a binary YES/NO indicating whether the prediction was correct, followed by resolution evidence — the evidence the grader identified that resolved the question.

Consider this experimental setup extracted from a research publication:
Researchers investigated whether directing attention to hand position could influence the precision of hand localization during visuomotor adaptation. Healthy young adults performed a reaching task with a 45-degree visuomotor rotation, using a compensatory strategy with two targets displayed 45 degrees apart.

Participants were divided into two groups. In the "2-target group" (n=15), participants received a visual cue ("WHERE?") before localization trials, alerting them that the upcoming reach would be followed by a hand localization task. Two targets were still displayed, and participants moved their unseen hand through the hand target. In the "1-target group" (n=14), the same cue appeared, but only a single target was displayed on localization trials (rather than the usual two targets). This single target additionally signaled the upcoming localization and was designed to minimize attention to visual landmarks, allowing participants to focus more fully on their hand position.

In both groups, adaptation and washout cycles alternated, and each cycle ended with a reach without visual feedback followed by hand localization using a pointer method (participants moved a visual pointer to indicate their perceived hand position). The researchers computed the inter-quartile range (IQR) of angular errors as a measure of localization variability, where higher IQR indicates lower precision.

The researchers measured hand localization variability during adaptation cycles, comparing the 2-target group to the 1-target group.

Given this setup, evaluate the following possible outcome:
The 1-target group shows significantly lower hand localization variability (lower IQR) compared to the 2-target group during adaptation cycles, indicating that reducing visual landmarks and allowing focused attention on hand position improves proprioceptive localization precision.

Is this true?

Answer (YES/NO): NO